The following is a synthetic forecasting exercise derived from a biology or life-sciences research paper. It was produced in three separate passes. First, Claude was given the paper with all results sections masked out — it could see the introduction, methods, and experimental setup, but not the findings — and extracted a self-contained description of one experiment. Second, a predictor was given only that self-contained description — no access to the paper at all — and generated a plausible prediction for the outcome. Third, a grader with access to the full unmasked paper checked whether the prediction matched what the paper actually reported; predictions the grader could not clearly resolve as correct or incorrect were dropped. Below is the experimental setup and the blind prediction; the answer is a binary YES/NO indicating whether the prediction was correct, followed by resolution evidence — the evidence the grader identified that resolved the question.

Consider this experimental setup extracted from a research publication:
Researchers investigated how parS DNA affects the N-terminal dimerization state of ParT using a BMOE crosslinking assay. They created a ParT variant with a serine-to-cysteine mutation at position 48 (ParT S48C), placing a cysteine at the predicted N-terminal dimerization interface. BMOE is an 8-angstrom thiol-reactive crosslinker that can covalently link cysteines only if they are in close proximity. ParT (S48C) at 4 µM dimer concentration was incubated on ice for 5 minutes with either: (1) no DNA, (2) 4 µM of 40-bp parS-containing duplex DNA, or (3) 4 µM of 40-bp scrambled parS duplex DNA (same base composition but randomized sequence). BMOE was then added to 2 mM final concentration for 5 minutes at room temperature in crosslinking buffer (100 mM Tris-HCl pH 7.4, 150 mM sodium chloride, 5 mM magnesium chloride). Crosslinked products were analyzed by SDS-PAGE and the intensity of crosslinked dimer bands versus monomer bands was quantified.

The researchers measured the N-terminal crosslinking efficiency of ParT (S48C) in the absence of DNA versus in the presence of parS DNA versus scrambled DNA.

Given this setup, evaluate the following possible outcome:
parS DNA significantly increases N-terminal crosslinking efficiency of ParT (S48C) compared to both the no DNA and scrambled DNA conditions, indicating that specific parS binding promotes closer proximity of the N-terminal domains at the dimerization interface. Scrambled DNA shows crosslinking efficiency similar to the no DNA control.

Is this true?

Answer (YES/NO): YES